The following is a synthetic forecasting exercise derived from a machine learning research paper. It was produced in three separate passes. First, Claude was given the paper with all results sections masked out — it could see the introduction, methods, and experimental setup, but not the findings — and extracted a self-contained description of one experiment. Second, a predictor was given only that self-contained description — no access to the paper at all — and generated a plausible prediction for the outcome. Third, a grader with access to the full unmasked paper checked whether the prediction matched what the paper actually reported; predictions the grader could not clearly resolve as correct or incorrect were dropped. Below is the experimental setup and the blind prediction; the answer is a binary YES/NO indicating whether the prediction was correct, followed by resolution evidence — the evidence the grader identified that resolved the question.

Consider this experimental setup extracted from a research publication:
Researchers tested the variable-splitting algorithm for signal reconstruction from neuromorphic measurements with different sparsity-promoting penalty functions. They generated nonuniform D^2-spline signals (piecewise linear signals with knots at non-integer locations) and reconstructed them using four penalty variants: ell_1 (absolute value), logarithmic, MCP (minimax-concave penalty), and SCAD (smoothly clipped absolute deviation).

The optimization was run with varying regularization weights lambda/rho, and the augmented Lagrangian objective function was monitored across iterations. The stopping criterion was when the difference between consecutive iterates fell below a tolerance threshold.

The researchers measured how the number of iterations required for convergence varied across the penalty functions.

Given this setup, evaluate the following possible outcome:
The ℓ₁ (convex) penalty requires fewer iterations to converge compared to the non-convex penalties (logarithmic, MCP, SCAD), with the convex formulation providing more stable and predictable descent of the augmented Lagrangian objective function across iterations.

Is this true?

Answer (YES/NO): NO